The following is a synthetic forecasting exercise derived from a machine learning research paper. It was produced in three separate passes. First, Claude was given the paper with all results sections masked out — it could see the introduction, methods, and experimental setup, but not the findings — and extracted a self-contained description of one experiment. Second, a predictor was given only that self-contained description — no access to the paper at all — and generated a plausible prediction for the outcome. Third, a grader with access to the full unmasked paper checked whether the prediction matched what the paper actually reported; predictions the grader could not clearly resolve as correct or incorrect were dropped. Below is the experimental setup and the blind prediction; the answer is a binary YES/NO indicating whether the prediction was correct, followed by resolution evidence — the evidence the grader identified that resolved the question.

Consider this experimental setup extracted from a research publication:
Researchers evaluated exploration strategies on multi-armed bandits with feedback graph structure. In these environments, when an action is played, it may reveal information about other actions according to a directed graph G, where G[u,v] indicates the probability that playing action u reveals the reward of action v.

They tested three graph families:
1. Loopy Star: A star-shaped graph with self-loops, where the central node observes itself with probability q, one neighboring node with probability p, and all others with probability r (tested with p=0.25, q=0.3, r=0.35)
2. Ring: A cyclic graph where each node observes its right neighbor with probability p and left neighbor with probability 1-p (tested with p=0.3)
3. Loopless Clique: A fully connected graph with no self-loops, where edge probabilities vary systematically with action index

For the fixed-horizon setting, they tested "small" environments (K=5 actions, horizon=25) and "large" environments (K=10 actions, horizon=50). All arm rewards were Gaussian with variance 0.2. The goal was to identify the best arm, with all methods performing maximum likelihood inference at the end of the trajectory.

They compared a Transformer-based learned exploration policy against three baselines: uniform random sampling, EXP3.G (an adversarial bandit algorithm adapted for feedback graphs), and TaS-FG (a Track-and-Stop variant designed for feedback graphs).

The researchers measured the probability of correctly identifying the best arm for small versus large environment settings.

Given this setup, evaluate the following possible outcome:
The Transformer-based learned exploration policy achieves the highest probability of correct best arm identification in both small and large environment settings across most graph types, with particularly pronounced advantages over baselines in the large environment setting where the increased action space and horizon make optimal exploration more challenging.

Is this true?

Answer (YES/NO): NO